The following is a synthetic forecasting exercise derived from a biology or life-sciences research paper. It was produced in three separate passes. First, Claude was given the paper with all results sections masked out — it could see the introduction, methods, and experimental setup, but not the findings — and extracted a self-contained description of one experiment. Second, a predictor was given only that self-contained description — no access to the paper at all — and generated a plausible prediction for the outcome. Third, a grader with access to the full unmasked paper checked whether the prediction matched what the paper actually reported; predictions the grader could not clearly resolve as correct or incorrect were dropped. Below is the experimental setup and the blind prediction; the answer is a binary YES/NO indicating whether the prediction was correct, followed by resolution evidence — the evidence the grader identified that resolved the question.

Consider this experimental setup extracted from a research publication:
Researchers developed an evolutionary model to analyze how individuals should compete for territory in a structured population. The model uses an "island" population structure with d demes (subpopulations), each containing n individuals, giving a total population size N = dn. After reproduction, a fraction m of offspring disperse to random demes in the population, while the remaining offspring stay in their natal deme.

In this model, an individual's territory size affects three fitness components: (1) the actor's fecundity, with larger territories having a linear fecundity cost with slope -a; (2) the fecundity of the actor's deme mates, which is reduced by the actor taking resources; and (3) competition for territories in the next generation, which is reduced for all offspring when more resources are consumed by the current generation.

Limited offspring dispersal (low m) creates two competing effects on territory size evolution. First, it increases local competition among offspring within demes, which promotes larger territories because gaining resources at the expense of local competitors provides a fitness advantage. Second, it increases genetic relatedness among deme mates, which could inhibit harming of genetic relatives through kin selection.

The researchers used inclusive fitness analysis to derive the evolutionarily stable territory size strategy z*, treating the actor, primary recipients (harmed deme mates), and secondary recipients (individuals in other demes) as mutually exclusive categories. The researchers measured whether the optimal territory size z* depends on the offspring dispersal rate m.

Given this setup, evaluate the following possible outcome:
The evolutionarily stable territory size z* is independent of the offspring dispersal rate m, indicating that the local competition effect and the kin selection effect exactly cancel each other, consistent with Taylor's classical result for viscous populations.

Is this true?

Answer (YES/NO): YES